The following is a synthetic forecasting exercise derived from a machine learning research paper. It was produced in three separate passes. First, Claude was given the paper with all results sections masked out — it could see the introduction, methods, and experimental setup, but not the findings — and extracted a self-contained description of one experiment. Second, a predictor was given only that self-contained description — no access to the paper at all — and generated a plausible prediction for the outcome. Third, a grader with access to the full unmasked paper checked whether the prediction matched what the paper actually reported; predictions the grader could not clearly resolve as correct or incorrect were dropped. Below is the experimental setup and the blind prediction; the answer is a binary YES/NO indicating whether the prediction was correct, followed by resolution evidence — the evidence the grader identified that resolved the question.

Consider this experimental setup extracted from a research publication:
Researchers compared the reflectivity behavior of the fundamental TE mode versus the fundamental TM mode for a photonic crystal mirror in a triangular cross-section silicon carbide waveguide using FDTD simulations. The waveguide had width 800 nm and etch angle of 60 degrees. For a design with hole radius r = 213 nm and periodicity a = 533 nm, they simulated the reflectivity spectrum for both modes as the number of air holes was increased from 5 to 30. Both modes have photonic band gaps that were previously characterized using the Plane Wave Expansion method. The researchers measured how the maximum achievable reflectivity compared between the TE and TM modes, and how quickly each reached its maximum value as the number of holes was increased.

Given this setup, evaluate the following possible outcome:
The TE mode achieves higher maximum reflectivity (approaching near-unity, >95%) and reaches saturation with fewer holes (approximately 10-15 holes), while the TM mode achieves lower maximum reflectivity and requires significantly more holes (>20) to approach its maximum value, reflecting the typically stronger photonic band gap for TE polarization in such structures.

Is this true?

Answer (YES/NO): NO